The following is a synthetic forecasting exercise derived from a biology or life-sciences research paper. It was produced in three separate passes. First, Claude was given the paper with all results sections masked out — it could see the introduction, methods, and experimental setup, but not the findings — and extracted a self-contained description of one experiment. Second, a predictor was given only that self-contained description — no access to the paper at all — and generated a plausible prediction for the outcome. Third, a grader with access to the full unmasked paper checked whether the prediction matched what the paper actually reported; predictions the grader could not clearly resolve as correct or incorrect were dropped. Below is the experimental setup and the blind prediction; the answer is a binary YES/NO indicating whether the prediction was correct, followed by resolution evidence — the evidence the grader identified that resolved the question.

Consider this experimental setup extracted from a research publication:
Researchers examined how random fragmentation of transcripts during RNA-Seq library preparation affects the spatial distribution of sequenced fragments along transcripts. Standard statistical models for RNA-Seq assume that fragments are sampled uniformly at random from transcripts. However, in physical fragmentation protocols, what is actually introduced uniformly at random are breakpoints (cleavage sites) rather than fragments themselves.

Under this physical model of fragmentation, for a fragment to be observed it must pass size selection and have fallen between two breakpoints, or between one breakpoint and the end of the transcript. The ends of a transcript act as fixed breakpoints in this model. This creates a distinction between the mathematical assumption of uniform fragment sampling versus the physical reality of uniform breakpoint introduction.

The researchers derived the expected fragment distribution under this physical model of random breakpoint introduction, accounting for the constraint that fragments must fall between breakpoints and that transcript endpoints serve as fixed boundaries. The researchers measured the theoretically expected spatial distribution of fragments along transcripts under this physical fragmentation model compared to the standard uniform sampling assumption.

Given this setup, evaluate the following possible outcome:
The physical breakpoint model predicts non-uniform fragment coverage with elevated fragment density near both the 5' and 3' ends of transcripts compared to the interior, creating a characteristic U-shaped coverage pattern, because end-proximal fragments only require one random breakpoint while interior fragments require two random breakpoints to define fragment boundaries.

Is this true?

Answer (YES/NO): YES